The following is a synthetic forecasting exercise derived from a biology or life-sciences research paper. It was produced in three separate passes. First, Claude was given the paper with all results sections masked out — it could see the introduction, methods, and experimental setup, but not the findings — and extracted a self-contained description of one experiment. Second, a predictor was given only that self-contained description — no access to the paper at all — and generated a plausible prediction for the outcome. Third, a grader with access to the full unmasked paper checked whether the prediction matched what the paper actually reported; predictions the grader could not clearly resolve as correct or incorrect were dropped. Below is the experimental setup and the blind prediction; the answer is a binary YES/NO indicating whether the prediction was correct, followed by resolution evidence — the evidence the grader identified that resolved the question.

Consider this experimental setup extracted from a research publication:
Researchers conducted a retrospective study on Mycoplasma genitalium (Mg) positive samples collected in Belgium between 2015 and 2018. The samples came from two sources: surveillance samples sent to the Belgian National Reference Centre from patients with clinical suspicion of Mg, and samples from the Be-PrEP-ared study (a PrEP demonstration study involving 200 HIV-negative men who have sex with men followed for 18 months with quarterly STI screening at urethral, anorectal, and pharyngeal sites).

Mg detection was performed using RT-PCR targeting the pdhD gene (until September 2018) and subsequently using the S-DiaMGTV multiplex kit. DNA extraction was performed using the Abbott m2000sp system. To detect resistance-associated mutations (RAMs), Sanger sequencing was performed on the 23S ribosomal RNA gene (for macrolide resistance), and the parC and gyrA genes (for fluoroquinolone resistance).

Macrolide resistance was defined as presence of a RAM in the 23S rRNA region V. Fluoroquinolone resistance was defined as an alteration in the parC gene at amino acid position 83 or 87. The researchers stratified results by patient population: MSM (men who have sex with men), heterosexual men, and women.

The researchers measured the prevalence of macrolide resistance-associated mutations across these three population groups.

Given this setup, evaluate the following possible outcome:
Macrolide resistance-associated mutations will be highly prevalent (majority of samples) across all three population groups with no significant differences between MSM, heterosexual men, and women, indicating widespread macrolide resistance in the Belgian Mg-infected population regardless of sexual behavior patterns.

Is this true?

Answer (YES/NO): NO